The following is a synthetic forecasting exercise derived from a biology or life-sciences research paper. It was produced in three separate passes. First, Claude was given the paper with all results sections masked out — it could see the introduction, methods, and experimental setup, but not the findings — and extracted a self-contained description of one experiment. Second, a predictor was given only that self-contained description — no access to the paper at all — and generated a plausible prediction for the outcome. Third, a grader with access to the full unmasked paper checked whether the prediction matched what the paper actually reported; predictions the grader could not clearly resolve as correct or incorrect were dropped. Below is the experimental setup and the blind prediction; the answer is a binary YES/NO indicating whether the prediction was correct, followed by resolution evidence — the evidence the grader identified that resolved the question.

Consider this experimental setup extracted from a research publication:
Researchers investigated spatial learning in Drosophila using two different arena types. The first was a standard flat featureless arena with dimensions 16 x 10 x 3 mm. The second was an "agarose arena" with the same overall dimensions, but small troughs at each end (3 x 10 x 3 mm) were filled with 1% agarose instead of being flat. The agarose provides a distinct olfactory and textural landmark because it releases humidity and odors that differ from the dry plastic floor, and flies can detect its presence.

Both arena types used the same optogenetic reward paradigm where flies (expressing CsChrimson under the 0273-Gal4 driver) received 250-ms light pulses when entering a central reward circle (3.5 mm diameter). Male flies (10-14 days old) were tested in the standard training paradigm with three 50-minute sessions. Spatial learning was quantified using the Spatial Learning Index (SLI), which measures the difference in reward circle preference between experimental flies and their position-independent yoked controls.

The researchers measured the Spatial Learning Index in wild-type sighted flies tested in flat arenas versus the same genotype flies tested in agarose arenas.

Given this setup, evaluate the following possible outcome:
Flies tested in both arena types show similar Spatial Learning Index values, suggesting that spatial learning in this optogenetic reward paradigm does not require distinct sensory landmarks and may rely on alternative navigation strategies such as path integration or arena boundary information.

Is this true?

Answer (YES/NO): NO